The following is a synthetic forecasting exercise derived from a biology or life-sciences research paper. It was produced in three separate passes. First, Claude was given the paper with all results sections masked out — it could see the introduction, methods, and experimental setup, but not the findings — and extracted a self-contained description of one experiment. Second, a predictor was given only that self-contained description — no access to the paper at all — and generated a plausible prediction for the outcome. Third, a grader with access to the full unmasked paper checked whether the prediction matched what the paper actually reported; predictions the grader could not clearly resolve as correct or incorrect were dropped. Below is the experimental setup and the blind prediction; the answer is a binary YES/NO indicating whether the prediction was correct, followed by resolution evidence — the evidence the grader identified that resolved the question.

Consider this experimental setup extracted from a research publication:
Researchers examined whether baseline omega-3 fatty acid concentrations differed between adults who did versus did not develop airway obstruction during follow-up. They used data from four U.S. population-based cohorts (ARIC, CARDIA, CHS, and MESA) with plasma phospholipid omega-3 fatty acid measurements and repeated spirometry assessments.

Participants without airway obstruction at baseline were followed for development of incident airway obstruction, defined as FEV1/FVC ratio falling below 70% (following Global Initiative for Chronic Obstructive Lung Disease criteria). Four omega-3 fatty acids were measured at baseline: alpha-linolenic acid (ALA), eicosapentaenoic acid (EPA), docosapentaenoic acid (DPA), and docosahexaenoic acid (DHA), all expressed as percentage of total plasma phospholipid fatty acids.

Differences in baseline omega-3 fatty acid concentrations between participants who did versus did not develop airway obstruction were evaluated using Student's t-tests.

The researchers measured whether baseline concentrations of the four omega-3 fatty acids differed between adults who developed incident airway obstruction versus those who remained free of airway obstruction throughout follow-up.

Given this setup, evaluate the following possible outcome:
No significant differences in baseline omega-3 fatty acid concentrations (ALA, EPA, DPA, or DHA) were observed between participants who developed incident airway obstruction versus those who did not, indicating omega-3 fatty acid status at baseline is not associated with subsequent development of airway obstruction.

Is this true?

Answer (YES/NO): NO